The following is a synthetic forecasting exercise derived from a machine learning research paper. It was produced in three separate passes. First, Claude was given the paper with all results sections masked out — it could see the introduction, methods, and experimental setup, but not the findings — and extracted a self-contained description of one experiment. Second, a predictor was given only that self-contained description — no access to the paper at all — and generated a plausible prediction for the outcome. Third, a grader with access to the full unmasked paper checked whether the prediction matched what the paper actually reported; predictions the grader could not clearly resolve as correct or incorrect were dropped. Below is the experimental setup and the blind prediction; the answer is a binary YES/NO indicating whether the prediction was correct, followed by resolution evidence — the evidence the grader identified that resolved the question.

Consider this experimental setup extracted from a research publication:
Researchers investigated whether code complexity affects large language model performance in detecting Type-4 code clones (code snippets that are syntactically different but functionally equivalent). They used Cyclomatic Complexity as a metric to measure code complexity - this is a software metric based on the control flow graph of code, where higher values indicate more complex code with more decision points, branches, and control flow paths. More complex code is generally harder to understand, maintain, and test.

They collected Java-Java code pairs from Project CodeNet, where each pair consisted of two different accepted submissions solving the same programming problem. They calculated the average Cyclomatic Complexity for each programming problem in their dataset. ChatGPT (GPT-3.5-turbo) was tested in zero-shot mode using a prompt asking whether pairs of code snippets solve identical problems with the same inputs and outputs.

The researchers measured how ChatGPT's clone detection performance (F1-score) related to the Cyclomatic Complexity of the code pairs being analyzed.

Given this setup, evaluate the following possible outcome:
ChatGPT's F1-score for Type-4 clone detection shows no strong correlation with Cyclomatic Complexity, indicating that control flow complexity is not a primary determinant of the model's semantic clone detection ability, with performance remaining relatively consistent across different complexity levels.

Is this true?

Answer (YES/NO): NO